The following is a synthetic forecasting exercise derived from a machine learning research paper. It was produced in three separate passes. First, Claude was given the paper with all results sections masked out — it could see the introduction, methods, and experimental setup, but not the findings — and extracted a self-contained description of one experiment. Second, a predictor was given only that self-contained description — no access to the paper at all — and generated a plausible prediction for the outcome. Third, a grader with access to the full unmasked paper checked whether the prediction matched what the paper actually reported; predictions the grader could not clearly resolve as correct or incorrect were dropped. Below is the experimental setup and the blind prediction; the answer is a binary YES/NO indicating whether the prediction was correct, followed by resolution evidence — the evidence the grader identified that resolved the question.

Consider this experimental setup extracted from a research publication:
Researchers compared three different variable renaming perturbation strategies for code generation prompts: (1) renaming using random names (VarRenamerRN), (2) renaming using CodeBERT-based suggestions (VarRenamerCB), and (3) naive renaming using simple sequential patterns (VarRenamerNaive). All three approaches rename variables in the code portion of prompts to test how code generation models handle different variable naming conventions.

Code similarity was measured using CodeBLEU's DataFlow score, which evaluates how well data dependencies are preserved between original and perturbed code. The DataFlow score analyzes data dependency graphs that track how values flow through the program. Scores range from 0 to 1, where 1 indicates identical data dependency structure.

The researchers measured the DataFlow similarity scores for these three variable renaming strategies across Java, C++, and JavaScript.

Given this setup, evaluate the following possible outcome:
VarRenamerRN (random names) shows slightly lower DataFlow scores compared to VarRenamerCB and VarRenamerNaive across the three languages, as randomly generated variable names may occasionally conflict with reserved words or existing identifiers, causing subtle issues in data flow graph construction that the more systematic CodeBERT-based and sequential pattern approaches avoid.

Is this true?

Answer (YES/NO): NO